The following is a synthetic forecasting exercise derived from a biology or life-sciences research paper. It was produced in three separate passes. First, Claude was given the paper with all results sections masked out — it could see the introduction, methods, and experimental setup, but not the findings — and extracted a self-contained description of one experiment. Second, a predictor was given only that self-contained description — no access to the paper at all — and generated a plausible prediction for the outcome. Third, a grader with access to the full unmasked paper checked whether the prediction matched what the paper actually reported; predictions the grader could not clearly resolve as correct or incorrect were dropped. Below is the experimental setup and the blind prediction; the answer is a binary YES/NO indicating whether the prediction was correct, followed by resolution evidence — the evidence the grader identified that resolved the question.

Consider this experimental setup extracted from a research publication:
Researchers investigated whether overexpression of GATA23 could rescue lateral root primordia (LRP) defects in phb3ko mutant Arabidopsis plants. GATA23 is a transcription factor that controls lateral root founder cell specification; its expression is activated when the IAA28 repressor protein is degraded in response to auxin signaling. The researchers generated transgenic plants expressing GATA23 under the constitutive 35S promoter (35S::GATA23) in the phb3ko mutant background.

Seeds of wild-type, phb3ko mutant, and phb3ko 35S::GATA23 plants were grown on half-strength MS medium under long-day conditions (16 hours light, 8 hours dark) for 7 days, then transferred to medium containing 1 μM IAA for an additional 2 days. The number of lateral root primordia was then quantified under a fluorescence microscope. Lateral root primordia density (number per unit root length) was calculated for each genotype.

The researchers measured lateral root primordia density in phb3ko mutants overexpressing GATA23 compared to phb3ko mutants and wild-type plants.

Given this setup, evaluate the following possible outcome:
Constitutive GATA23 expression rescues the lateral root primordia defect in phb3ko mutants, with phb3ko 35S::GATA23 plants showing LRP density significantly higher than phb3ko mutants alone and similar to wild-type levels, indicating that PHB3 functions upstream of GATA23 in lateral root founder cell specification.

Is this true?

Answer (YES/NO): YES